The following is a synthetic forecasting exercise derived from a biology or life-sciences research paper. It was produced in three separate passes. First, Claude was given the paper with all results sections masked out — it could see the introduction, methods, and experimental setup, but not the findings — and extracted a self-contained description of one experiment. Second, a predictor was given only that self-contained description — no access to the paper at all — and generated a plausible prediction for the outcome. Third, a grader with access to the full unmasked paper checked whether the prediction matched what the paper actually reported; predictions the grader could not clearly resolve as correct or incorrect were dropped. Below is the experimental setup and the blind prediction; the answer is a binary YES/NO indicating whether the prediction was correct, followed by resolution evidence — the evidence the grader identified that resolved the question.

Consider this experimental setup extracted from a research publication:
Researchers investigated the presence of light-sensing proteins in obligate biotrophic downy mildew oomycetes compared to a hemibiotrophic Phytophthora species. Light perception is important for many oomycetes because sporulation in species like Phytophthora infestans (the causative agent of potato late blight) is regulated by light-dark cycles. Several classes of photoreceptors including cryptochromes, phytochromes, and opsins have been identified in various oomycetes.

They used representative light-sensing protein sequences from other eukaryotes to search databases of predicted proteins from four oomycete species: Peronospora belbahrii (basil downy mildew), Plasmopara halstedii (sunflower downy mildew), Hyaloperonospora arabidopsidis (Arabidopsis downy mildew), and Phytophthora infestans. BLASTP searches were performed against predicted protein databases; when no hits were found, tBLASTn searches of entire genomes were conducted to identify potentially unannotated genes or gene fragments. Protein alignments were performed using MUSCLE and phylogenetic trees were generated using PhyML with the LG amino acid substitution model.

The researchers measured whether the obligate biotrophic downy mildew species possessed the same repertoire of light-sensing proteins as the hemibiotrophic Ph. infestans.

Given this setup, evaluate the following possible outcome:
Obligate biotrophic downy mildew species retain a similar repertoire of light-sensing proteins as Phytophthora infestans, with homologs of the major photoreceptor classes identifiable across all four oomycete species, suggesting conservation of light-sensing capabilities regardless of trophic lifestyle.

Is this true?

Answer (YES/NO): NO